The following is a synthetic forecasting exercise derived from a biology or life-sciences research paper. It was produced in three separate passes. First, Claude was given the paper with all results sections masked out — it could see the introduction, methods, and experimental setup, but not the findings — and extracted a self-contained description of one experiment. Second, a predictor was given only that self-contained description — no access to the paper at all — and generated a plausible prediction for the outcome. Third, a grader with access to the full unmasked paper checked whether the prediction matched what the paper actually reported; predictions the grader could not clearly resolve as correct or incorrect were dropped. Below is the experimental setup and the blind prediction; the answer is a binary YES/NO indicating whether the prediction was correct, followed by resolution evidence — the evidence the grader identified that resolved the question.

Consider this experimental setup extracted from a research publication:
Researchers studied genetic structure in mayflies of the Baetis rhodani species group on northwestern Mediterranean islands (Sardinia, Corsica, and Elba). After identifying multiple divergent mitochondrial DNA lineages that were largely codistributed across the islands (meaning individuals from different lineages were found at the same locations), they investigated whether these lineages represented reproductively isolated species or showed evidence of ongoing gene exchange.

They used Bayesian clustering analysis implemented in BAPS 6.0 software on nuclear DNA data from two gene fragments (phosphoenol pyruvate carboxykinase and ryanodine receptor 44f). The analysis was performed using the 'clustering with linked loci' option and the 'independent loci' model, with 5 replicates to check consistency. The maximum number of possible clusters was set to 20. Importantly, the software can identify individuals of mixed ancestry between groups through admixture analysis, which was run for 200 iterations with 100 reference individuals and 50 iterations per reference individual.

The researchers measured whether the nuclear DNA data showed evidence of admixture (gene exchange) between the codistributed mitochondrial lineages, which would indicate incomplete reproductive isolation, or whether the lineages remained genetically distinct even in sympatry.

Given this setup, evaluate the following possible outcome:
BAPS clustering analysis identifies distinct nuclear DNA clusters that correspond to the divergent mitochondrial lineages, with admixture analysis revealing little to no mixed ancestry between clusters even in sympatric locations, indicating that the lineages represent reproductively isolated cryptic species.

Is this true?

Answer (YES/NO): YES